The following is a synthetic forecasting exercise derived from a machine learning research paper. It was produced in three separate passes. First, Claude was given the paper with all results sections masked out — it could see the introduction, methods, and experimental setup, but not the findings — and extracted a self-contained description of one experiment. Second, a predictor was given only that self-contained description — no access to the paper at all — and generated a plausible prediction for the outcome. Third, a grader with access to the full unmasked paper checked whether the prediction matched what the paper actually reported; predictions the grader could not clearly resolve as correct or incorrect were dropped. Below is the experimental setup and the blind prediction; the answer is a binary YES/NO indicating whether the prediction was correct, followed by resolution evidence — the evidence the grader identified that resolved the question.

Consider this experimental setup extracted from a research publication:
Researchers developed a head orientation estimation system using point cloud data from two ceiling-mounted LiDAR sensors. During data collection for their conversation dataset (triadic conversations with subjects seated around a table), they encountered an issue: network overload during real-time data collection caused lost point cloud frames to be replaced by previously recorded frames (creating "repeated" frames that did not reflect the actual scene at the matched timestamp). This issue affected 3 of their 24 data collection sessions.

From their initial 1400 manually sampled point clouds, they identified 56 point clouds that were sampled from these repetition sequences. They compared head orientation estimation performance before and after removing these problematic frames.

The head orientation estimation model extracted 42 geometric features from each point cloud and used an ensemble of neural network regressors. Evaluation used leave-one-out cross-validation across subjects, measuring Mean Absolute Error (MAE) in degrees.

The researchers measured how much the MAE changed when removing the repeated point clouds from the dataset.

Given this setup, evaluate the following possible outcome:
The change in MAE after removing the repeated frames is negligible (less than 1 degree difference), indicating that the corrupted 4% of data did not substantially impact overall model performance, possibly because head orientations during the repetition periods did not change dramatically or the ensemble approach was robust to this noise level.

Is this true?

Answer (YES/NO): NO